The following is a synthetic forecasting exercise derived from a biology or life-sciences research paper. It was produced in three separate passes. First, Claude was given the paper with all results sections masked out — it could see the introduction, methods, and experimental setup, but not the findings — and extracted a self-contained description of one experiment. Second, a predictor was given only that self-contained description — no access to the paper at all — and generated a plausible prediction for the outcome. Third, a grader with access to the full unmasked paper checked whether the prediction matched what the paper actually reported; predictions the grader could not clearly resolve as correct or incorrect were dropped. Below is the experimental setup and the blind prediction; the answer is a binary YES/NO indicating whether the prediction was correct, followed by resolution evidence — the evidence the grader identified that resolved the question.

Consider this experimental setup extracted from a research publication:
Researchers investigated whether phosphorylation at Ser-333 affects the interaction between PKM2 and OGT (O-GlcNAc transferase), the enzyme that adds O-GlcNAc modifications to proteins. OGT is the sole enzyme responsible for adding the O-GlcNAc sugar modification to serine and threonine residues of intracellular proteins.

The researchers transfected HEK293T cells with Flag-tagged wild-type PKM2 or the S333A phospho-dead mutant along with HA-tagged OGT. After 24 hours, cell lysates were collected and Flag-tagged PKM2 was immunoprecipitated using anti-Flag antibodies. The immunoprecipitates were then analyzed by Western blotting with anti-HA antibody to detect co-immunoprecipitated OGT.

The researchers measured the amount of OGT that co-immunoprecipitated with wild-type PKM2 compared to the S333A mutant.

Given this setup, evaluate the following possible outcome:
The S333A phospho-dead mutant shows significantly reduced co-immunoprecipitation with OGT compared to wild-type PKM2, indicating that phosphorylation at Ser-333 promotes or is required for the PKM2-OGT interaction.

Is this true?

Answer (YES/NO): NO